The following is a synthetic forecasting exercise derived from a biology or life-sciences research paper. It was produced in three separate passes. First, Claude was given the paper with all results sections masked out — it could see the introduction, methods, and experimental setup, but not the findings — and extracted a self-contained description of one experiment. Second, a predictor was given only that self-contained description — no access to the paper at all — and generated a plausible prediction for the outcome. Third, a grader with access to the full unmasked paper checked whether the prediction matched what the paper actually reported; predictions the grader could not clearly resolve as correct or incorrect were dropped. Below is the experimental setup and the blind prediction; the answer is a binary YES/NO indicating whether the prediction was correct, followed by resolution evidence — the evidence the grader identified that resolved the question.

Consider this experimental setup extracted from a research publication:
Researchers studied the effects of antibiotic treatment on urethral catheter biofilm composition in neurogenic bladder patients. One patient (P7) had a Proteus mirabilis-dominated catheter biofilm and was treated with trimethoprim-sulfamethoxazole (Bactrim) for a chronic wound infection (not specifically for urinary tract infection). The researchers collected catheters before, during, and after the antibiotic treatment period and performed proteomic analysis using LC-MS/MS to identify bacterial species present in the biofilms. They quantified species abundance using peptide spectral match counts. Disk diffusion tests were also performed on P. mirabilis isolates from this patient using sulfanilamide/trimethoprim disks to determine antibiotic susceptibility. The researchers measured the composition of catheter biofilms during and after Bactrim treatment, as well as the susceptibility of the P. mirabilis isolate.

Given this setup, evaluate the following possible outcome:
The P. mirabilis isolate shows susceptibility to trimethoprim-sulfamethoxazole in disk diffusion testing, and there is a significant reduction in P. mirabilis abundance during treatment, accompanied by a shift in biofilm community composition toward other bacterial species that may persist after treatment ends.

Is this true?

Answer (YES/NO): NO